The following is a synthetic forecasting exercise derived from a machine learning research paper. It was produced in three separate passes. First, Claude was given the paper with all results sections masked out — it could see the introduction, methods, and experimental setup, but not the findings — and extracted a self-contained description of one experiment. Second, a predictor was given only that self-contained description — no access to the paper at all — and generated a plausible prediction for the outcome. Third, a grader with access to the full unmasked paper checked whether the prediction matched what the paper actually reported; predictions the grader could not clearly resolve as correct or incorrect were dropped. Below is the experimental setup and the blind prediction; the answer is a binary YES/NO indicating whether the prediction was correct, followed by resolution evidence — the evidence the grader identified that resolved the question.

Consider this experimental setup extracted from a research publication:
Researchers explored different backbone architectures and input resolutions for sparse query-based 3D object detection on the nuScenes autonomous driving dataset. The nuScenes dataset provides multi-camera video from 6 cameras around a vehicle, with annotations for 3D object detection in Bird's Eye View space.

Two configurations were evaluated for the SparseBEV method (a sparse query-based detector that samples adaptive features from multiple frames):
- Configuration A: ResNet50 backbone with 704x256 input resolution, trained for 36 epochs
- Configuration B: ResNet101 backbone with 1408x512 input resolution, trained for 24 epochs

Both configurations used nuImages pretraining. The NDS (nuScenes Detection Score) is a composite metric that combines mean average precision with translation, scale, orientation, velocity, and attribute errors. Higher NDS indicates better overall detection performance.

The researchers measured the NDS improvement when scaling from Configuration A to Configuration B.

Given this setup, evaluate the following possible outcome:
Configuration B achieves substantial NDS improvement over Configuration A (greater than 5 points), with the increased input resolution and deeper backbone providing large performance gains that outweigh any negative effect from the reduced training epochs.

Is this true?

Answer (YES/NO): NO